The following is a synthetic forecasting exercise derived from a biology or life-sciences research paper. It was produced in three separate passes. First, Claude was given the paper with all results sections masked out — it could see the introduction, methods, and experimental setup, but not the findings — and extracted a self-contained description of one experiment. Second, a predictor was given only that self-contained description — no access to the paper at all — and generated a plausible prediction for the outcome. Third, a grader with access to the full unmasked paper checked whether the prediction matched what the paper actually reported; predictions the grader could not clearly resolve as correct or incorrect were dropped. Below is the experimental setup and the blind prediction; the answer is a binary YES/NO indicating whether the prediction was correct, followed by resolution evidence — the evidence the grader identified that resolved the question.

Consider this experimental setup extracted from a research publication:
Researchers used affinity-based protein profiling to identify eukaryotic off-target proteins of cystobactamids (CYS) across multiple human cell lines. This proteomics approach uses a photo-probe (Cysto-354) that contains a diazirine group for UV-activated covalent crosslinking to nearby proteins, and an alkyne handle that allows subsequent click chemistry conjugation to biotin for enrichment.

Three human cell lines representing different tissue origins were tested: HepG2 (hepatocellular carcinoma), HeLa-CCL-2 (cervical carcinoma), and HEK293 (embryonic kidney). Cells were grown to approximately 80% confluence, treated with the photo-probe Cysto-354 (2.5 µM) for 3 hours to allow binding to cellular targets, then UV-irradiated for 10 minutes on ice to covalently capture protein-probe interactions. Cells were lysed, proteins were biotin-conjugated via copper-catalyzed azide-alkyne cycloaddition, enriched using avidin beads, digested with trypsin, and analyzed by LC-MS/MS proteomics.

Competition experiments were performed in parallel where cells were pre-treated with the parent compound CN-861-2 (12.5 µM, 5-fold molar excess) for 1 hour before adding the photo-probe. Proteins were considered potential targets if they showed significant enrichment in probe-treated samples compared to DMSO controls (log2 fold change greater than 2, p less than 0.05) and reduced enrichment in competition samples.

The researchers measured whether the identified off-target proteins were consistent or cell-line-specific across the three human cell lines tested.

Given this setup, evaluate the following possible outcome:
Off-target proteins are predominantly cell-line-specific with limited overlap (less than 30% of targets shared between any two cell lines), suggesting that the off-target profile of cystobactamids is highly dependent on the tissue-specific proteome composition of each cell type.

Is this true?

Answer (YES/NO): NO